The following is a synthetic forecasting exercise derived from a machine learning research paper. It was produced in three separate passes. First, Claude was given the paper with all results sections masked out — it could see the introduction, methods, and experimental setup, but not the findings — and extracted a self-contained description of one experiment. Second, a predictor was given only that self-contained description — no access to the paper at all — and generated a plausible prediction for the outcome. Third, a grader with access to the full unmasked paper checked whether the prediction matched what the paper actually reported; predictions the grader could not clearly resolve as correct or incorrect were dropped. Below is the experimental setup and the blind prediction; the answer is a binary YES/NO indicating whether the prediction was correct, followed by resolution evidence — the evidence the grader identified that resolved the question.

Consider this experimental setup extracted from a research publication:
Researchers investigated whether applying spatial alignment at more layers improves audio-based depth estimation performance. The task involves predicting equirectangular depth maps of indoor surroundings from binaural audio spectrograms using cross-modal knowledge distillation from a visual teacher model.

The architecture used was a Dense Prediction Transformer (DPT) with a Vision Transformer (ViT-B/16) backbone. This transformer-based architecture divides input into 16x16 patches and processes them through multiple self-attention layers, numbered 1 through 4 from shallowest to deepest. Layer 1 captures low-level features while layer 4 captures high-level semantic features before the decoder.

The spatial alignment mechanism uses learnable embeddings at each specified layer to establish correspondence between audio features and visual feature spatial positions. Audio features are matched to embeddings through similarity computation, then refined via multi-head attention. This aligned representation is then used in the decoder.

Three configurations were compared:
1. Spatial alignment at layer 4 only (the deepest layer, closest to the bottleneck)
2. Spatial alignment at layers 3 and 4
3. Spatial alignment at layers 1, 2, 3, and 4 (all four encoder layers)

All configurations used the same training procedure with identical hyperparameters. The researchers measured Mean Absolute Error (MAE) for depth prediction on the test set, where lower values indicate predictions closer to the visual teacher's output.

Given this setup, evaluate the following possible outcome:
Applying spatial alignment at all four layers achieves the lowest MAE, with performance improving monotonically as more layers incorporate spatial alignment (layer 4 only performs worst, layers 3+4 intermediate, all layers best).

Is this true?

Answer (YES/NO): NO